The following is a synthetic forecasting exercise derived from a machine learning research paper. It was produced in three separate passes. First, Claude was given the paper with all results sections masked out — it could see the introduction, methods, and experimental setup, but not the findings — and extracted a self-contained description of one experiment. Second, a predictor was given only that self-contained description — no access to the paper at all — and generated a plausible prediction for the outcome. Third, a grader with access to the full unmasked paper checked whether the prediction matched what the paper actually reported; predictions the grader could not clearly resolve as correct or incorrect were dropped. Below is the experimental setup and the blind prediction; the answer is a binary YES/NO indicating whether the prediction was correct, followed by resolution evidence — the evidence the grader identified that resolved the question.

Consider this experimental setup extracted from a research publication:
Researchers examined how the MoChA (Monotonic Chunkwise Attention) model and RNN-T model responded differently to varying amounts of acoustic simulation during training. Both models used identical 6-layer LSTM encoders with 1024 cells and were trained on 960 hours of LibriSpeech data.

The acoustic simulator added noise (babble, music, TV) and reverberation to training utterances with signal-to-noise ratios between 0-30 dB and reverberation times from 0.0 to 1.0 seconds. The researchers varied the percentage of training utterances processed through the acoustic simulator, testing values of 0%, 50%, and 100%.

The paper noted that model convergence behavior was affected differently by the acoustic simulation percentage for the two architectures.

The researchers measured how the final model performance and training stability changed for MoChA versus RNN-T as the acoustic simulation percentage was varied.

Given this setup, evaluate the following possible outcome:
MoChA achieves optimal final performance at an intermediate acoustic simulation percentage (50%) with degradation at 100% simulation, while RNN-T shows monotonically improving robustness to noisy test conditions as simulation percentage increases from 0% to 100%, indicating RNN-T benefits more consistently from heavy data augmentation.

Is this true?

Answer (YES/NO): NO